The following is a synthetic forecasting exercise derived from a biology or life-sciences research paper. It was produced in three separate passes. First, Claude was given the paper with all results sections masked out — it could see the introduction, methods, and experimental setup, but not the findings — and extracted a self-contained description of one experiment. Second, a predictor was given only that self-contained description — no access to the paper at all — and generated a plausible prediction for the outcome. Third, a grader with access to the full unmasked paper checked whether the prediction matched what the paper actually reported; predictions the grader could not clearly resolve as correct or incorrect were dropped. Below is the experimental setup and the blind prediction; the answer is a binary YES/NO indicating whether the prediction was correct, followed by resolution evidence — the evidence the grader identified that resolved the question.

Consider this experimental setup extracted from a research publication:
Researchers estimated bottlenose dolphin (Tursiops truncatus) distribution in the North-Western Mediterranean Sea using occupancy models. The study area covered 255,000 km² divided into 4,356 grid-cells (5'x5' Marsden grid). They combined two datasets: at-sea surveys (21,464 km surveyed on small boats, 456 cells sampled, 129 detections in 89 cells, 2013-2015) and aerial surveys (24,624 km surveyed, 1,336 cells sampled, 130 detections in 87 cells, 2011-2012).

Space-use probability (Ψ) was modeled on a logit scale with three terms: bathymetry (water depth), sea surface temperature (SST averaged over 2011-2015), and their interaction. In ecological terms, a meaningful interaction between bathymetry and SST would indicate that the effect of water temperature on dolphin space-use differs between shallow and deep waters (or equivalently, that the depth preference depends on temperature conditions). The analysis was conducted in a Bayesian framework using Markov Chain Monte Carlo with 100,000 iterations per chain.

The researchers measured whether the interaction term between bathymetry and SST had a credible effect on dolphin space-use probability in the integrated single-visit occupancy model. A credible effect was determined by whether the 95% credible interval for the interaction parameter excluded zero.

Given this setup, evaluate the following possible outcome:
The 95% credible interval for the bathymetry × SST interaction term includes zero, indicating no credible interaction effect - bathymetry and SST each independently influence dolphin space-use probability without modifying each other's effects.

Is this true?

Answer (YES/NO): YES